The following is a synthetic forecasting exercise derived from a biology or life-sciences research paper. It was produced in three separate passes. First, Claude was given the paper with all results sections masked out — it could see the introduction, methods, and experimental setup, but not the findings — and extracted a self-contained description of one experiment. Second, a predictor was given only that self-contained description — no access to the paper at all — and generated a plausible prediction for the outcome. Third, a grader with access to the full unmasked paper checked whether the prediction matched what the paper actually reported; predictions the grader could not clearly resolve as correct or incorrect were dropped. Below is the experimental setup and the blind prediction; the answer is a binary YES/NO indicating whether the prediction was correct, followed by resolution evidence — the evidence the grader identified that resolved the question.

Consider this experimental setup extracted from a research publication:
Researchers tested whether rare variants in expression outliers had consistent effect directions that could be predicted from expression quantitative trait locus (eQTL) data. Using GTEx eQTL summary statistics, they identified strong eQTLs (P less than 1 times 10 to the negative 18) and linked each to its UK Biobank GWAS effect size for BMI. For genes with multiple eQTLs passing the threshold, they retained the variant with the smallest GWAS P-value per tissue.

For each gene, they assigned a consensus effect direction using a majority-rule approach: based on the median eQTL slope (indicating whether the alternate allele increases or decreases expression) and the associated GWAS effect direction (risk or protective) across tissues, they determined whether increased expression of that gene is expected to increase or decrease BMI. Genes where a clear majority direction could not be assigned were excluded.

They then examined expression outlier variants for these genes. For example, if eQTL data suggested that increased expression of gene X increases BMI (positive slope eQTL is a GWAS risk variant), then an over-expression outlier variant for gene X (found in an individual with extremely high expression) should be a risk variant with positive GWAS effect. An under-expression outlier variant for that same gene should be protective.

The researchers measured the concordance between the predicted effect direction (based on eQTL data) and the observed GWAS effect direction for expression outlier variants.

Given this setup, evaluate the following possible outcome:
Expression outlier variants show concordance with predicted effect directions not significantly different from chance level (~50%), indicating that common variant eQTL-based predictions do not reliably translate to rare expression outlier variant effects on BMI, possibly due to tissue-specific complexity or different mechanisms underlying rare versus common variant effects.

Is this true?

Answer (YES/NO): NO